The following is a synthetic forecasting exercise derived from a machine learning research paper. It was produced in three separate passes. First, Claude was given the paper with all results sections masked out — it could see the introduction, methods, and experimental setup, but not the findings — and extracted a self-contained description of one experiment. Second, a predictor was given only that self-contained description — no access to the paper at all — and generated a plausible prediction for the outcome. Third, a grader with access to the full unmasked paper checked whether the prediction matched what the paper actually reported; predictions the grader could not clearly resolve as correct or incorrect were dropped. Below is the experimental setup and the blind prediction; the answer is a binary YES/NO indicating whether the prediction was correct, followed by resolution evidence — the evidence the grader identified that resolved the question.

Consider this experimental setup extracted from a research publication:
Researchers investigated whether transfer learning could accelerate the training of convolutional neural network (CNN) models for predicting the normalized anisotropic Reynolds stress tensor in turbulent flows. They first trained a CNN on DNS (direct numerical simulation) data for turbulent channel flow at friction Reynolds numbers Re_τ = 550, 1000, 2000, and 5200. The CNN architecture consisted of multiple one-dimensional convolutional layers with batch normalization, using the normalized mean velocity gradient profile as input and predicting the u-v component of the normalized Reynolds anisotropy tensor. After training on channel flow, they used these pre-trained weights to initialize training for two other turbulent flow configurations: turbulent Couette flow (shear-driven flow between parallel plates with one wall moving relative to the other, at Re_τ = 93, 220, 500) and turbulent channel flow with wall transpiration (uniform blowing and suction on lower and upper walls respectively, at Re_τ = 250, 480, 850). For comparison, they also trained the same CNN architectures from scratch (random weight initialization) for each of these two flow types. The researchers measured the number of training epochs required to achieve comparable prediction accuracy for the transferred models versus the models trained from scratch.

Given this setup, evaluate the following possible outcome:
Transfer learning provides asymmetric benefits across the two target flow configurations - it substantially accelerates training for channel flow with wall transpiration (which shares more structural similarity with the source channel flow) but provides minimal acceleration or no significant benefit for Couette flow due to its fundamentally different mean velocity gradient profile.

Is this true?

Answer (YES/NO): NO